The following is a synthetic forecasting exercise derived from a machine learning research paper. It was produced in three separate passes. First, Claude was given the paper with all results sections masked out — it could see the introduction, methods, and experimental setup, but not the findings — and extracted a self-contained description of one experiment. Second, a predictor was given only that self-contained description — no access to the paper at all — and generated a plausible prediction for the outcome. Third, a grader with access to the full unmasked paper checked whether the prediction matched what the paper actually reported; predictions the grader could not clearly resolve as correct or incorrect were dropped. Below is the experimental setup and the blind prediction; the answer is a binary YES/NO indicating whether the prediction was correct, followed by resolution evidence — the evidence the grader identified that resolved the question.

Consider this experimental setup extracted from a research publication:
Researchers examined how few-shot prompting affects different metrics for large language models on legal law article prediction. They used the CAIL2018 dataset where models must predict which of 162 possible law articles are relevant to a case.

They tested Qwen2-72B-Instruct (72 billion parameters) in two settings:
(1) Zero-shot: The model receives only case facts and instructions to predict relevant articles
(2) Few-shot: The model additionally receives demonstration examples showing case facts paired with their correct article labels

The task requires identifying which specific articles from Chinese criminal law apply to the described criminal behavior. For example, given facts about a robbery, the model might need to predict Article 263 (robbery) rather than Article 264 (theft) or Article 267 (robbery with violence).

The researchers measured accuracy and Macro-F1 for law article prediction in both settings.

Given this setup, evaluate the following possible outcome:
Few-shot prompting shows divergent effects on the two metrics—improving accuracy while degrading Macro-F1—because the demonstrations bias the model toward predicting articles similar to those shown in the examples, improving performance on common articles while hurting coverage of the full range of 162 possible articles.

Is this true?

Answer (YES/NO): YES